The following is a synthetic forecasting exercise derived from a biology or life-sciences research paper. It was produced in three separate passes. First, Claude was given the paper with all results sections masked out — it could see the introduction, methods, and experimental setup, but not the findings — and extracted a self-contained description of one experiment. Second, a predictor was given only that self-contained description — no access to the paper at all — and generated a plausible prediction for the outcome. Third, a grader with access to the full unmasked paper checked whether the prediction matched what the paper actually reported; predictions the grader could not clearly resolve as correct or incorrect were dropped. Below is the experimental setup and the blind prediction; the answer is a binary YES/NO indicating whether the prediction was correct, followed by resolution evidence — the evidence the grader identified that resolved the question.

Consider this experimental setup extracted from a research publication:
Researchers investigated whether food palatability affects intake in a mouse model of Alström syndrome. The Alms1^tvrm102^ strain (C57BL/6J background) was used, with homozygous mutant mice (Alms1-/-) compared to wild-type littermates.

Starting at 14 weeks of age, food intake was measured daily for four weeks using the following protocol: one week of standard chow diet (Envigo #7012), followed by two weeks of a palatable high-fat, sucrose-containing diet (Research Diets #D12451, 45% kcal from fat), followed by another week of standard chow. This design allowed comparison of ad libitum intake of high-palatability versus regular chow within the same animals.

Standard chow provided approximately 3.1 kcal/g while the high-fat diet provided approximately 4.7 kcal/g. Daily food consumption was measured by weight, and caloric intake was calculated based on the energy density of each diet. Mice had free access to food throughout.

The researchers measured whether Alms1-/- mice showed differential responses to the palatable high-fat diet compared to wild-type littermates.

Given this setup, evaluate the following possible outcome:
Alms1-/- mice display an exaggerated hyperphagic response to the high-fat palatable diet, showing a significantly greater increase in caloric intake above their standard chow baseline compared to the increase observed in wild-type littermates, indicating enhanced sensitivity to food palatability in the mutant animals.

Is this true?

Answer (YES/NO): YES